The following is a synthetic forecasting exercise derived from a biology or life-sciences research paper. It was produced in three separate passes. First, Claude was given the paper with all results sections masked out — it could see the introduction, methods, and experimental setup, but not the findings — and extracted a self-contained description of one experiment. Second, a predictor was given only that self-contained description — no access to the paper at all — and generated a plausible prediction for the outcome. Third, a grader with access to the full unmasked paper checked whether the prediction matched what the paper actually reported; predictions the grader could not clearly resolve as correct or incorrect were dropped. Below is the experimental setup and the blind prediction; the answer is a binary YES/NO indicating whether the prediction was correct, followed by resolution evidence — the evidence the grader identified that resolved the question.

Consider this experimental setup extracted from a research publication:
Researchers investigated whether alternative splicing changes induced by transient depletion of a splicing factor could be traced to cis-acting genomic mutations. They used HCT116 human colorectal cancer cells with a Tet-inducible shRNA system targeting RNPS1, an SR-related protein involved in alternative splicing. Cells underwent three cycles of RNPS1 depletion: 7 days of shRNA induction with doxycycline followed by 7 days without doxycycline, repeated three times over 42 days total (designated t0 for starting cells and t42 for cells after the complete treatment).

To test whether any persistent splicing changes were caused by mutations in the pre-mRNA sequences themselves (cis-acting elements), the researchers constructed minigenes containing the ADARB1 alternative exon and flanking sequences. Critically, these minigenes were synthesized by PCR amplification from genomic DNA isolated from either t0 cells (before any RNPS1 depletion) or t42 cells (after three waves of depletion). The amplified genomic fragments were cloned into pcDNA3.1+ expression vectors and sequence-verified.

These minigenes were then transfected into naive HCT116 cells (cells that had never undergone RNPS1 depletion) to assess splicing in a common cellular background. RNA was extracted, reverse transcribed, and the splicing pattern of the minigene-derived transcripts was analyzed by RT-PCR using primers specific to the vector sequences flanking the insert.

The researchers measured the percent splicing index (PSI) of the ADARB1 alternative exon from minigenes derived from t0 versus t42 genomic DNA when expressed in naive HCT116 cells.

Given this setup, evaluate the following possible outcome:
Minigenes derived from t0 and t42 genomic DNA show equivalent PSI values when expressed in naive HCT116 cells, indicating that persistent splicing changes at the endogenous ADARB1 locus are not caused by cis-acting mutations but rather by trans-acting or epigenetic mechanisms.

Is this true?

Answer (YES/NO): NO